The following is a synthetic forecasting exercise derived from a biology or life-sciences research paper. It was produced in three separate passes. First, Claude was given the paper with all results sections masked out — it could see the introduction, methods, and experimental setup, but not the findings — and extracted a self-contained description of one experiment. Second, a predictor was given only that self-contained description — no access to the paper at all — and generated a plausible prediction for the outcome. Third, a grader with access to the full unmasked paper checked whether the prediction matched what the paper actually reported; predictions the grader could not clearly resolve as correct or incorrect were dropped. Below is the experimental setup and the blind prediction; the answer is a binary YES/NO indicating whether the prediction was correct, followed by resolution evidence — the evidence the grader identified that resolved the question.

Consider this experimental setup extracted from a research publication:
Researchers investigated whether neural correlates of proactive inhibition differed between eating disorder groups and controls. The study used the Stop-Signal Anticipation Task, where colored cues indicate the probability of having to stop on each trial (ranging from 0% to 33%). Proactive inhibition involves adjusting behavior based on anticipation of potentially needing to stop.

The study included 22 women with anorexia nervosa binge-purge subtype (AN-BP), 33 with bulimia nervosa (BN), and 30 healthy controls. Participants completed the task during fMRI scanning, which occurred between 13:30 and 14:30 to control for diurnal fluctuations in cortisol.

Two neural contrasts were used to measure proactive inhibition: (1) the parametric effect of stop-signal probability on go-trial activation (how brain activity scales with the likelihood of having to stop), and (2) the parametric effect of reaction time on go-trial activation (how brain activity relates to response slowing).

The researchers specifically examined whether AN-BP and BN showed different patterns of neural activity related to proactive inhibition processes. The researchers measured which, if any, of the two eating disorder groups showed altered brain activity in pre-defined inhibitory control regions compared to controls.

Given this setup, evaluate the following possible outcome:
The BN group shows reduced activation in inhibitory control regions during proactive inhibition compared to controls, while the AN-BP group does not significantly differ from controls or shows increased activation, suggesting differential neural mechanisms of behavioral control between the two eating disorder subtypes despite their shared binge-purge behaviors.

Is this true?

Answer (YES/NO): NO